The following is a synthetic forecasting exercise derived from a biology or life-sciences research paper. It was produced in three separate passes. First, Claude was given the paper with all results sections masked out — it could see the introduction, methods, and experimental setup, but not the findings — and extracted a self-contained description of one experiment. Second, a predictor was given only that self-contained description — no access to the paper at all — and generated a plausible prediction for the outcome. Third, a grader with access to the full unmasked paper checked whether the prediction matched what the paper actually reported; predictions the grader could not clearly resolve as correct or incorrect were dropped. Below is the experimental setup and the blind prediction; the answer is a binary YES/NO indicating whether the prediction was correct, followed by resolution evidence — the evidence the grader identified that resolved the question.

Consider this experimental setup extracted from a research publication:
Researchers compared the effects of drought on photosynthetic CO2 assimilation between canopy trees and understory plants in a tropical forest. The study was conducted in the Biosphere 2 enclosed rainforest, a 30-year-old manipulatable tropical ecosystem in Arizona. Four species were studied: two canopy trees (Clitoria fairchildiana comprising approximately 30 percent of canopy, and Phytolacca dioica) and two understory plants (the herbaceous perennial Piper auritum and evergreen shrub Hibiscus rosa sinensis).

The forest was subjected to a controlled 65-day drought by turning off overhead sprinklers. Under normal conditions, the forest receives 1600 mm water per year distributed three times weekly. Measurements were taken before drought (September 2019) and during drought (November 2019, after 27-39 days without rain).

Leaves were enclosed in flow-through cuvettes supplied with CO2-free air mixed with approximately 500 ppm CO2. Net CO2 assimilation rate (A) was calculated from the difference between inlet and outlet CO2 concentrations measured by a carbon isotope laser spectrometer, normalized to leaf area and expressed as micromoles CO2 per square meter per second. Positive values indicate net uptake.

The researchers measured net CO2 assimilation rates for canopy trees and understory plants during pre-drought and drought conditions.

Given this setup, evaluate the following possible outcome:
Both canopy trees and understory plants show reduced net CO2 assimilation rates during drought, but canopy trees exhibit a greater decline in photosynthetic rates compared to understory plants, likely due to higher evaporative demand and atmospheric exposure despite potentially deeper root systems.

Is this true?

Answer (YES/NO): NO